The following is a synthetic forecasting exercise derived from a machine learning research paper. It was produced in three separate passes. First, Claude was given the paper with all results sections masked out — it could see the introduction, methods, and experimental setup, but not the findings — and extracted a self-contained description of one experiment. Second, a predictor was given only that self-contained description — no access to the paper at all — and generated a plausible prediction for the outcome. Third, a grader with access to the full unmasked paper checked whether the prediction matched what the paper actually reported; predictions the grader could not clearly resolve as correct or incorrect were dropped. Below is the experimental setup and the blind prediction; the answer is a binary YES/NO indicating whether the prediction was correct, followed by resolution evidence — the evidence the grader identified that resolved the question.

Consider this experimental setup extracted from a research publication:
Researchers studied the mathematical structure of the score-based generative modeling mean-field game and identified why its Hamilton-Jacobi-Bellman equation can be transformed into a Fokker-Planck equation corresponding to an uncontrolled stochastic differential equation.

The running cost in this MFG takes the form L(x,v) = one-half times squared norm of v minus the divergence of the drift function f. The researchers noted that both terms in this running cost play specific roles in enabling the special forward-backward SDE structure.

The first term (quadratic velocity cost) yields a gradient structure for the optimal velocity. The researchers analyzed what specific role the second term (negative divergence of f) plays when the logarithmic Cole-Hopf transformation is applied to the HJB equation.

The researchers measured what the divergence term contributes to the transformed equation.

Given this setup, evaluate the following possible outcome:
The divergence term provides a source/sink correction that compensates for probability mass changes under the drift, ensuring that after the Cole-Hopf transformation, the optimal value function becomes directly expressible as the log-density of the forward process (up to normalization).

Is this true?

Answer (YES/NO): NO